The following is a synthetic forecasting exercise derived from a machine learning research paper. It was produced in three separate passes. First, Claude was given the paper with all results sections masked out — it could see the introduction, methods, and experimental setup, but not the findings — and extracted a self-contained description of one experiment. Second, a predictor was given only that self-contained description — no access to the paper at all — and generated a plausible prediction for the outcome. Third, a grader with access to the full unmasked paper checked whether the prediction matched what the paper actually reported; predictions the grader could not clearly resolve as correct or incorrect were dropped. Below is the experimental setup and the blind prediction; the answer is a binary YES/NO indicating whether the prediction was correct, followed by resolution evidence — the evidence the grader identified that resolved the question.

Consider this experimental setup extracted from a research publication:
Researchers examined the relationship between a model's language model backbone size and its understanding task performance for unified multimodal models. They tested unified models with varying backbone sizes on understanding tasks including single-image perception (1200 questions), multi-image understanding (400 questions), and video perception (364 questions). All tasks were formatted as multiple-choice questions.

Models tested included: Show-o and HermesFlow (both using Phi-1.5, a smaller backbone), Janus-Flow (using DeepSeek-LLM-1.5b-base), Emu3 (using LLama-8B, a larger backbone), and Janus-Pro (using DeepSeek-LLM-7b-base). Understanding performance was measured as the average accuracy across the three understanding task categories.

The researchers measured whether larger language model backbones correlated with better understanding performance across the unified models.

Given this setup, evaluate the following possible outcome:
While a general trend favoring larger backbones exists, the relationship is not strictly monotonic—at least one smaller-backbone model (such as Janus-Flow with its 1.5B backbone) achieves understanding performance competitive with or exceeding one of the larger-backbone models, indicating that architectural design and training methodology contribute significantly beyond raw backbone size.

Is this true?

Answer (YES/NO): YES